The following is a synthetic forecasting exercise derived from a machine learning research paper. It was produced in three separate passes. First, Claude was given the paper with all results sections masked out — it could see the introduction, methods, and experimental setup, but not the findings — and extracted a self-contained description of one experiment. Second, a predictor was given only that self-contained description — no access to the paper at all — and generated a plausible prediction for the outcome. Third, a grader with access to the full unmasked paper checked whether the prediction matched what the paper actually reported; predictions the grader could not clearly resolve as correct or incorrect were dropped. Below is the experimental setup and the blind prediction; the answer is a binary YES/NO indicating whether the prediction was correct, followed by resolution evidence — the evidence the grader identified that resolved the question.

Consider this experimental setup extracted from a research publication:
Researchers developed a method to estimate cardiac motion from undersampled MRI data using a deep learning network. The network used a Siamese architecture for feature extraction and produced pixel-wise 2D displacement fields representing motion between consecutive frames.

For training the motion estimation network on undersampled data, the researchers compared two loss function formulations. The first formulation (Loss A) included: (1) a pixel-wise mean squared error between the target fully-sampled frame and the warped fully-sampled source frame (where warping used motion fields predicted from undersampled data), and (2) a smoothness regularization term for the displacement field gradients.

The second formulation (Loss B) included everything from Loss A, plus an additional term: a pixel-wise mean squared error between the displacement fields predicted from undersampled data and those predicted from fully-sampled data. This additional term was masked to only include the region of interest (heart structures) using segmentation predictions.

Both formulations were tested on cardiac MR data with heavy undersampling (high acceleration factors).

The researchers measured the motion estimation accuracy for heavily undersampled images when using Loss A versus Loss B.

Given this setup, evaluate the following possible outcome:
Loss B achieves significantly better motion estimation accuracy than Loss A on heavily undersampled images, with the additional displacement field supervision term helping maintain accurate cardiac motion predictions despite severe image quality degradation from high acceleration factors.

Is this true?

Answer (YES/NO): YES